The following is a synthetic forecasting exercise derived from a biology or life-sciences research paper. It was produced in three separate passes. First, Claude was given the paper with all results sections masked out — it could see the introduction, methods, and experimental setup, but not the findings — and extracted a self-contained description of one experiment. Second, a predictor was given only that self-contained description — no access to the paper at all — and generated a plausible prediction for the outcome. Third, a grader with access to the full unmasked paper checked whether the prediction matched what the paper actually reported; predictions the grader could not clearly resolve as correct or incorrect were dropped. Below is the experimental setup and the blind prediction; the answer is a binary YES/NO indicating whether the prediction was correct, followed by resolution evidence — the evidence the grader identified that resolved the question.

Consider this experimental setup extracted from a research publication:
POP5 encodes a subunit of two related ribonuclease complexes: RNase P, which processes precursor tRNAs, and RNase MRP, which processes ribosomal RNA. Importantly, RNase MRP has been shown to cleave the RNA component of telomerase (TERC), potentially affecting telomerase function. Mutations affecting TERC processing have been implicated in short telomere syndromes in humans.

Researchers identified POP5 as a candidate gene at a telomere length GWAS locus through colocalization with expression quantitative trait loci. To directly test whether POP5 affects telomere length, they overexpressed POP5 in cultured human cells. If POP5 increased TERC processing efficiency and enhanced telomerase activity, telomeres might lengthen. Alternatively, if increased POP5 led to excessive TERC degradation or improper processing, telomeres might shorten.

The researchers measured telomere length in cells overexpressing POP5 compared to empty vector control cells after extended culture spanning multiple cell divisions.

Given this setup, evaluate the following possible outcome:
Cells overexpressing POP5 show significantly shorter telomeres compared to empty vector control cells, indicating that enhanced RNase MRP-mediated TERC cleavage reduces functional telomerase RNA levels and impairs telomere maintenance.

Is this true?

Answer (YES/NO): NO